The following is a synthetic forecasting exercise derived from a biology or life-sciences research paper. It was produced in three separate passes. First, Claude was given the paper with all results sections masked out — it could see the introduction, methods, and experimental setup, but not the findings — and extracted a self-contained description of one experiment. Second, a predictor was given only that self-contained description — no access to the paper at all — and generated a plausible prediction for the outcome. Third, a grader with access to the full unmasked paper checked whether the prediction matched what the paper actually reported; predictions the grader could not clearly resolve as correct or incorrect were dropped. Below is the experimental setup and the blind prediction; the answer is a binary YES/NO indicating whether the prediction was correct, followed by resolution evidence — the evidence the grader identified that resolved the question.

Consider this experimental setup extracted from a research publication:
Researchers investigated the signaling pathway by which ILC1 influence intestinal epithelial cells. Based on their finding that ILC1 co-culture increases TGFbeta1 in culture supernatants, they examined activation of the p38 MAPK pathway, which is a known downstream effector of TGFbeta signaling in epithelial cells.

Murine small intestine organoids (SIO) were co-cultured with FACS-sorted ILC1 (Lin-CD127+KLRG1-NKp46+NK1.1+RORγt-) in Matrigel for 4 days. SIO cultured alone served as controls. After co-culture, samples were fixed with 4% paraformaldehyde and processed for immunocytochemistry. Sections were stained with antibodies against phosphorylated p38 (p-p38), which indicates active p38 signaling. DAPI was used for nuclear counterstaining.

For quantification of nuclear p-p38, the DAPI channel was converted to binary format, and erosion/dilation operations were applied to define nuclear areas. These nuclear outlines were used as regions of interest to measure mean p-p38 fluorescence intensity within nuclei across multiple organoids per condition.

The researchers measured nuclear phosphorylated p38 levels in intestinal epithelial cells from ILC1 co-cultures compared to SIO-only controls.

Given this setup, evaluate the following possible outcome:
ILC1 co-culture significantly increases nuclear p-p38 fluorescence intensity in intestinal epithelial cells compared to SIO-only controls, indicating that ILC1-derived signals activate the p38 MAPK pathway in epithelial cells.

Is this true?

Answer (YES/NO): YES